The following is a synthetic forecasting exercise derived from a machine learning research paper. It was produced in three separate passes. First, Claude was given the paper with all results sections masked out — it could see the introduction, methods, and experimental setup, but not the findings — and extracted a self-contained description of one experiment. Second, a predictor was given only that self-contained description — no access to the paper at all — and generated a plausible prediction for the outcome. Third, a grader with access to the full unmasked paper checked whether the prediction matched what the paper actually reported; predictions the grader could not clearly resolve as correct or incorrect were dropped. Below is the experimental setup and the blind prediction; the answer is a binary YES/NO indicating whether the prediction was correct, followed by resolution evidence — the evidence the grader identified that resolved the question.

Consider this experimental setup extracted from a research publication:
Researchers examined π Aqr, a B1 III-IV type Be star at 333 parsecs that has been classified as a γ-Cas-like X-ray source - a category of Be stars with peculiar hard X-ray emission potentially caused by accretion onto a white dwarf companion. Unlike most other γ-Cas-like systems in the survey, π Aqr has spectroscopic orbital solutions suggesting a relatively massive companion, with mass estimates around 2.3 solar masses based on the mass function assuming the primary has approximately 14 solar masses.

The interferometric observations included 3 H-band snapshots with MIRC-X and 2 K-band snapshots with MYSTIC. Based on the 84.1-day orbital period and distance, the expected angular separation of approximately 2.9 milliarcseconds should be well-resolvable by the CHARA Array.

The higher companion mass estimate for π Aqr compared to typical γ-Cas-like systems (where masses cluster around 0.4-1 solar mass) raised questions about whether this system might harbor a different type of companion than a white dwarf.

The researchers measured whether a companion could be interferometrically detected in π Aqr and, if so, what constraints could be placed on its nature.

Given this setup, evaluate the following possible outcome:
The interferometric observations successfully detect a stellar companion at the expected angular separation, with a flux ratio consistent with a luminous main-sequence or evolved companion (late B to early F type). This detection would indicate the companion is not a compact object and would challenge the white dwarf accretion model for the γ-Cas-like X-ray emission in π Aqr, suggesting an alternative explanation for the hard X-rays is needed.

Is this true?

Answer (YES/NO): NO